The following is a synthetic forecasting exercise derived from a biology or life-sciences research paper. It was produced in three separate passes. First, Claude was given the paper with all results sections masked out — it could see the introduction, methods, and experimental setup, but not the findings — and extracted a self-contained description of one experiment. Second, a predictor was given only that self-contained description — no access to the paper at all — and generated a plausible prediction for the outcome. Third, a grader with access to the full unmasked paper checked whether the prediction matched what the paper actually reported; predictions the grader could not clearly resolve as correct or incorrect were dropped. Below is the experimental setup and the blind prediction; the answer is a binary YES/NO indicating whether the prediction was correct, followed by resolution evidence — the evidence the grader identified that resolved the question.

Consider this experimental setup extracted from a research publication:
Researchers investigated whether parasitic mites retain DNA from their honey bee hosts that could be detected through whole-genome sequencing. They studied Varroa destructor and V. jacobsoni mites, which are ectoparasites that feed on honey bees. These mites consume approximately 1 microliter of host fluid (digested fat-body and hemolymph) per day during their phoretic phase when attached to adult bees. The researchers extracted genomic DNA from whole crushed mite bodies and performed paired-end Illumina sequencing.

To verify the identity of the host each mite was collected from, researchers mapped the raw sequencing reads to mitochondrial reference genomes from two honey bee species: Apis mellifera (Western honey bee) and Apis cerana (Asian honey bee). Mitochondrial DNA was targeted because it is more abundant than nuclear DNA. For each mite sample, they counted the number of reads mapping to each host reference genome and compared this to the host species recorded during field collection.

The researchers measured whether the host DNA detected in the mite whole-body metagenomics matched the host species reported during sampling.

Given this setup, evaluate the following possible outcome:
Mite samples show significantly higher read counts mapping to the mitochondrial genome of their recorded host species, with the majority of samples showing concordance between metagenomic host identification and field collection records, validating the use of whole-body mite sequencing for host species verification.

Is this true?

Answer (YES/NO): YES